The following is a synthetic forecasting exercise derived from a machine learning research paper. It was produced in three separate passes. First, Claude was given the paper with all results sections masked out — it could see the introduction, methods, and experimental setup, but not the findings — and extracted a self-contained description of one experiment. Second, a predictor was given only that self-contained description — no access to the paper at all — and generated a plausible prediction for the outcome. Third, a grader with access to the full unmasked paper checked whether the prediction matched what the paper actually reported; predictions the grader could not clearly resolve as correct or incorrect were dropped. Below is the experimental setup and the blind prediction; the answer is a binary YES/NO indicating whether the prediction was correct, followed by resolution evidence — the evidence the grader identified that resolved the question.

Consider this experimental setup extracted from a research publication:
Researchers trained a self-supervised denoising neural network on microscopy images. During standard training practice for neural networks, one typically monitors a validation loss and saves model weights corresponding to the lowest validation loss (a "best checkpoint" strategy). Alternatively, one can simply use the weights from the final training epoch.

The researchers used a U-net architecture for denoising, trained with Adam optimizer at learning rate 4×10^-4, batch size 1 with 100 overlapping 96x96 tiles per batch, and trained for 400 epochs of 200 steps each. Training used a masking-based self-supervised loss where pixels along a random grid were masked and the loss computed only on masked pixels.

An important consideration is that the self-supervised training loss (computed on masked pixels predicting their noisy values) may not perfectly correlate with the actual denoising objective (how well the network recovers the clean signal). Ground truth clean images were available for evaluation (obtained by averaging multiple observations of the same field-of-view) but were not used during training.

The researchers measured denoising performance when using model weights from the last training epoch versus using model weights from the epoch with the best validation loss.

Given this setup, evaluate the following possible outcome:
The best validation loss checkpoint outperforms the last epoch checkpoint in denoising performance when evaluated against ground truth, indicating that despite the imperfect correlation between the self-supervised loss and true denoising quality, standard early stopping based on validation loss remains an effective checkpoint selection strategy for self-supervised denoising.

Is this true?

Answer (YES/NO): NO